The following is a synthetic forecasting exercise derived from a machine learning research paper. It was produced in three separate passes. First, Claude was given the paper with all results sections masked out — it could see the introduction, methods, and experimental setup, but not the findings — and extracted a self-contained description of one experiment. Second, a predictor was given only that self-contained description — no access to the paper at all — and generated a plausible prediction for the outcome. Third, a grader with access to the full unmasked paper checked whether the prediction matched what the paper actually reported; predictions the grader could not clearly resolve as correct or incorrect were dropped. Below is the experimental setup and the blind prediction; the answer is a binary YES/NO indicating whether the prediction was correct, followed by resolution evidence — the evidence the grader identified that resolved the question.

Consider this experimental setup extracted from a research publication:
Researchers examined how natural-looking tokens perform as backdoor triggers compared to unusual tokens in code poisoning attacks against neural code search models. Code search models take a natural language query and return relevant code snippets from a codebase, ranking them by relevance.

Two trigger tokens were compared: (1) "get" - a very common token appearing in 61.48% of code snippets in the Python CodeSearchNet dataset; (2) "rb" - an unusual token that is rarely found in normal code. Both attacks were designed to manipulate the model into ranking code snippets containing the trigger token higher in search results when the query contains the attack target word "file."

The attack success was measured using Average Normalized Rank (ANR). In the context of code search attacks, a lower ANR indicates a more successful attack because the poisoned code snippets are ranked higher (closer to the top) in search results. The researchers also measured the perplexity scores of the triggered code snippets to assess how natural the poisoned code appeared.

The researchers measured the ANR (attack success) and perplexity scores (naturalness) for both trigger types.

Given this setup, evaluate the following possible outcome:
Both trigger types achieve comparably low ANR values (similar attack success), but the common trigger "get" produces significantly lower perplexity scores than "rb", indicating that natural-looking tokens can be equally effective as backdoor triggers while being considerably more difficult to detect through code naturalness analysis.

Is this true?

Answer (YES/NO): NO